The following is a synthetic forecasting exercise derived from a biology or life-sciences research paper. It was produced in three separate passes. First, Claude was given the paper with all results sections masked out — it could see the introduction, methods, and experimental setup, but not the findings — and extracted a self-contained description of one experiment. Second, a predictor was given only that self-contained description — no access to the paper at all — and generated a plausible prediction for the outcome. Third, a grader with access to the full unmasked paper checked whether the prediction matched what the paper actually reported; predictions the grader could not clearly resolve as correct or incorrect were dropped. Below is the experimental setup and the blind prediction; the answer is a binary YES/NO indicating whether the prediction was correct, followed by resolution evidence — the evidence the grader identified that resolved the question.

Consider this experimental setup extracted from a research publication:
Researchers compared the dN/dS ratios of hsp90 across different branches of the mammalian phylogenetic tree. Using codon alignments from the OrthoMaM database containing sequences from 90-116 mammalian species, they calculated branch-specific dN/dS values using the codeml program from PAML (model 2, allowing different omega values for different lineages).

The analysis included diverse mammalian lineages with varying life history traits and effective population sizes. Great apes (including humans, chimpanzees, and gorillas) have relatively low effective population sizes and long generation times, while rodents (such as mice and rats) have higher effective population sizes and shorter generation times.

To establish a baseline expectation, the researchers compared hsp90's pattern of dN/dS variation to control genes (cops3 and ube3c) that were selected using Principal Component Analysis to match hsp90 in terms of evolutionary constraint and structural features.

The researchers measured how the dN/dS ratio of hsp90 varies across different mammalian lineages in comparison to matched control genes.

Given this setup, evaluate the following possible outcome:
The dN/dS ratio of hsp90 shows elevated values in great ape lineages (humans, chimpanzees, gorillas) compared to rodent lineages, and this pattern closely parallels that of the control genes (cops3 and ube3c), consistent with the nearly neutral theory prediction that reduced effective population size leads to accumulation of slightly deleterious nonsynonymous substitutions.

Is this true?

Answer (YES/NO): NO